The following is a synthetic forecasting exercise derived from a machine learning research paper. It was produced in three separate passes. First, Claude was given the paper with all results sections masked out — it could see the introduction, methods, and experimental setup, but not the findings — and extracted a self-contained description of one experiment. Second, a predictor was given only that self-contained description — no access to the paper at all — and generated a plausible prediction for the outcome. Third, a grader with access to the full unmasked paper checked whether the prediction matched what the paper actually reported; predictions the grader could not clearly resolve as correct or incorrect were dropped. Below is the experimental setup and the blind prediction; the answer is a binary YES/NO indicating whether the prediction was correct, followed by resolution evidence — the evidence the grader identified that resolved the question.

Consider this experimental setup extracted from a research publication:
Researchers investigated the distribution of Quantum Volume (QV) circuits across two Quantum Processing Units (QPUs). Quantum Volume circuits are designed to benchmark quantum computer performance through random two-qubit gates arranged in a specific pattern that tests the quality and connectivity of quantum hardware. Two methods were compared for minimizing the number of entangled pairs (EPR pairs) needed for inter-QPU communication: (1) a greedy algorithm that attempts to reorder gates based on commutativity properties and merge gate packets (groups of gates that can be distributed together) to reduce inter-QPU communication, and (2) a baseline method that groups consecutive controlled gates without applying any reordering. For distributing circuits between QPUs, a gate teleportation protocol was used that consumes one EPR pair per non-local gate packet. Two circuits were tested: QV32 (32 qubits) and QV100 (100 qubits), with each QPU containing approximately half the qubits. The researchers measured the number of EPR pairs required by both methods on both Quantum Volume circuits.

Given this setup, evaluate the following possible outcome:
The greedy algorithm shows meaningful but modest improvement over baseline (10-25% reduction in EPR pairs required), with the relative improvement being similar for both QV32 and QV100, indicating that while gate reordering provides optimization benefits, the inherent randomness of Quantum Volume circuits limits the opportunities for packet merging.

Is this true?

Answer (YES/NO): NO